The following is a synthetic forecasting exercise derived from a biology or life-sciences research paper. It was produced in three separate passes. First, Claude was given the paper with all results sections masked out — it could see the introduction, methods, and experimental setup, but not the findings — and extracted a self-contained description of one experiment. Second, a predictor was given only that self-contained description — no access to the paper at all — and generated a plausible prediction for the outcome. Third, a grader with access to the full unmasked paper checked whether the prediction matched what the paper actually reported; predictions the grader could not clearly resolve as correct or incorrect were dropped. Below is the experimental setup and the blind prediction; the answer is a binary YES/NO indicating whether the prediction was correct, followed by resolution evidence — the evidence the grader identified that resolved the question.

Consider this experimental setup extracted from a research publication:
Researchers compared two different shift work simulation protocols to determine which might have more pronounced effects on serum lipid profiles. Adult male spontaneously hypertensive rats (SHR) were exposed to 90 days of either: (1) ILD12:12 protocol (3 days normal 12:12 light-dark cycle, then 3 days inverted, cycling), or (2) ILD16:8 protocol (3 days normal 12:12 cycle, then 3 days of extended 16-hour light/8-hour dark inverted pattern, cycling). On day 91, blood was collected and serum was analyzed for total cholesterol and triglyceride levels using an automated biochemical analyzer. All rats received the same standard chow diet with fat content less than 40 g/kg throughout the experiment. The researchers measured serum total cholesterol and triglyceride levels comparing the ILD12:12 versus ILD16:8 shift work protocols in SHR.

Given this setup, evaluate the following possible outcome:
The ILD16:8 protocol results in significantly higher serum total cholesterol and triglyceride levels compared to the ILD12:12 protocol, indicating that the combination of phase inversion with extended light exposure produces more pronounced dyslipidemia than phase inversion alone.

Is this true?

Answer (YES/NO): NO